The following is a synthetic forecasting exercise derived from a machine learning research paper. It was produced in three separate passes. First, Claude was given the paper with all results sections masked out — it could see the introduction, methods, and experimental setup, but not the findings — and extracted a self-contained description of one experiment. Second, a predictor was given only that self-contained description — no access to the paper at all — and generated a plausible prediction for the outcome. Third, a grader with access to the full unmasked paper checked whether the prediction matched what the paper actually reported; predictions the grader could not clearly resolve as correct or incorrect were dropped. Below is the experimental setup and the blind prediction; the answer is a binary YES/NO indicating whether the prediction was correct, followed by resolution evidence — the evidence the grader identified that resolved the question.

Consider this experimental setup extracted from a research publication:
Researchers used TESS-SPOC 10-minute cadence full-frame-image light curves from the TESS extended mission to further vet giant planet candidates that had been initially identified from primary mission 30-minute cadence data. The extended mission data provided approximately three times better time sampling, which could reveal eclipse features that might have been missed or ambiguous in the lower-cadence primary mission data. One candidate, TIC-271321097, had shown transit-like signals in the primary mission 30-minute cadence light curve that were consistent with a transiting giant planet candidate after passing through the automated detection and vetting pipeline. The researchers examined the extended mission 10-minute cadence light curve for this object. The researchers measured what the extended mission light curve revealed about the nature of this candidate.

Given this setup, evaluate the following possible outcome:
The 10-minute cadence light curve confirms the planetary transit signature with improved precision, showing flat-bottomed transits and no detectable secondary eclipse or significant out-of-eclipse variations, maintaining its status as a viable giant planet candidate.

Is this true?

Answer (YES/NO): NO